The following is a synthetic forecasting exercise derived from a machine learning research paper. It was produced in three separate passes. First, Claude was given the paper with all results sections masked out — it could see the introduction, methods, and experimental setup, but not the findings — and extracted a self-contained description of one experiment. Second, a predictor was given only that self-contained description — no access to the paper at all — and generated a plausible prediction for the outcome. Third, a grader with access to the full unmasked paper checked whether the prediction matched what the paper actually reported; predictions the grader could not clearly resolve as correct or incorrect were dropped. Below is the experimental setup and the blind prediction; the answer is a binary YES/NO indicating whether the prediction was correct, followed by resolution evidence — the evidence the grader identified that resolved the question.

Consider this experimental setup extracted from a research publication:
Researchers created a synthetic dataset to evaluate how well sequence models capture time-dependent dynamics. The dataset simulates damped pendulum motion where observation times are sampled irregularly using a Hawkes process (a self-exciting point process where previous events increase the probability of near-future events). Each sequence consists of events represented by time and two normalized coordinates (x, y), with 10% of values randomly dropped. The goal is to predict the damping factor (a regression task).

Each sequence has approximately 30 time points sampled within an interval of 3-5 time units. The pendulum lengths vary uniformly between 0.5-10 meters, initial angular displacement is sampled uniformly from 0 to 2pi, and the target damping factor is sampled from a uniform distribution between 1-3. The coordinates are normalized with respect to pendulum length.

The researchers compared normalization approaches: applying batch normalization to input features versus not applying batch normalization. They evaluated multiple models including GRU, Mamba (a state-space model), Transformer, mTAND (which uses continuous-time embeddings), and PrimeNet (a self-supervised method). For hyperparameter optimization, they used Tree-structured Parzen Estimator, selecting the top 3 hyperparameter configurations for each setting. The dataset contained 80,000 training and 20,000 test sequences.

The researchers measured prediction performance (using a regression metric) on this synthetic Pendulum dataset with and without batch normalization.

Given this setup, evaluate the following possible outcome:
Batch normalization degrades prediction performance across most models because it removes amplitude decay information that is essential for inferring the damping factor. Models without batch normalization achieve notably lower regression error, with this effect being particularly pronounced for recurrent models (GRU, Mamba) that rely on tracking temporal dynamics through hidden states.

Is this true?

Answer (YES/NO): NO